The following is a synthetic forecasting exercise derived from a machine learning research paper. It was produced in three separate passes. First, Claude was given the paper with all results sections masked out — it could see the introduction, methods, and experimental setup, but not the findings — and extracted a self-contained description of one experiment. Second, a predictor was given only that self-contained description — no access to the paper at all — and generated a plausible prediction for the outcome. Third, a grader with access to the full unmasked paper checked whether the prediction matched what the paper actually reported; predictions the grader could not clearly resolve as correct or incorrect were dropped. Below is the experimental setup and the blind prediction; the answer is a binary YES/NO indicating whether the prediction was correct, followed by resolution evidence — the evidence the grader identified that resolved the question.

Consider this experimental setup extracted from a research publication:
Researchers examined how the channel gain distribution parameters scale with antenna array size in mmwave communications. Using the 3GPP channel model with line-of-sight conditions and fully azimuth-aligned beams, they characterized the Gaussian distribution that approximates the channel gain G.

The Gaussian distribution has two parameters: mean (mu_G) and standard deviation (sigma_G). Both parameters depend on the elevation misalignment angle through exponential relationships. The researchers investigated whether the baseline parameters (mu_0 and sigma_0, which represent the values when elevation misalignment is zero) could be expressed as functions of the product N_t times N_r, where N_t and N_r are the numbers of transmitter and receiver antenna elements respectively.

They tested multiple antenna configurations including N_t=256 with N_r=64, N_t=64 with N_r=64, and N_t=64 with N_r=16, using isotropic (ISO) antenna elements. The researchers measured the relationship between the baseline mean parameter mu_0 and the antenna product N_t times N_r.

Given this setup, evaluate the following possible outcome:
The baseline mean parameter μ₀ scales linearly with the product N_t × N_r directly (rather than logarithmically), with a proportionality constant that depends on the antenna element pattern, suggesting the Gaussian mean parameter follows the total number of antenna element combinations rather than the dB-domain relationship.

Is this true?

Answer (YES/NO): YES